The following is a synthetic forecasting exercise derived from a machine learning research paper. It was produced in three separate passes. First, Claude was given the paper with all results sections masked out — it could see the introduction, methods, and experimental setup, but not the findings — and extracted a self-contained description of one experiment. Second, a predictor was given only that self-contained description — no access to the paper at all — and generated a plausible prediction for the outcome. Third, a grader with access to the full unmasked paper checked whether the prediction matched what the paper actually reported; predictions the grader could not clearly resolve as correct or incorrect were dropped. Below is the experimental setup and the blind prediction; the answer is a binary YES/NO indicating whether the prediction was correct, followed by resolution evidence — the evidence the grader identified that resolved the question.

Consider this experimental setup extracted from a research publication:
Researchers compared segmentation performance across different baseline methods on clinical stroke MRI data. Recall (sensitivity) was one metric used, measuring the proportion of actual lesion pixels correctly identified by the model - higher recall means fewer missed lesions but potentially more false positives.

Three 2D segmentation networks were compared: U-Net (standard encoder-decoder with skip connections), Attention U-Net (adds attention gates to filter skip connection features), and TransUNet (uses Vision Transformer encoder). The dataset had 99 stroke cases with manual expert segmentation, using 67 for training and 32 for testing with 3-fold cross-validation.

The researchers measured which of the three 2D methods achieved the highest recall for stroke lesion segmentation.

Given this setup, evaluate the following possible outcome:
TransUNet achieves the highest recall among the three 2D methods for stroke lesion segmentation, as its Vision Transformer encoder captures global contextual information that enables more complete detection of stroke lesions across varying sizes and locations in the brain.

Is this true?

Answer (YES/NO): YES